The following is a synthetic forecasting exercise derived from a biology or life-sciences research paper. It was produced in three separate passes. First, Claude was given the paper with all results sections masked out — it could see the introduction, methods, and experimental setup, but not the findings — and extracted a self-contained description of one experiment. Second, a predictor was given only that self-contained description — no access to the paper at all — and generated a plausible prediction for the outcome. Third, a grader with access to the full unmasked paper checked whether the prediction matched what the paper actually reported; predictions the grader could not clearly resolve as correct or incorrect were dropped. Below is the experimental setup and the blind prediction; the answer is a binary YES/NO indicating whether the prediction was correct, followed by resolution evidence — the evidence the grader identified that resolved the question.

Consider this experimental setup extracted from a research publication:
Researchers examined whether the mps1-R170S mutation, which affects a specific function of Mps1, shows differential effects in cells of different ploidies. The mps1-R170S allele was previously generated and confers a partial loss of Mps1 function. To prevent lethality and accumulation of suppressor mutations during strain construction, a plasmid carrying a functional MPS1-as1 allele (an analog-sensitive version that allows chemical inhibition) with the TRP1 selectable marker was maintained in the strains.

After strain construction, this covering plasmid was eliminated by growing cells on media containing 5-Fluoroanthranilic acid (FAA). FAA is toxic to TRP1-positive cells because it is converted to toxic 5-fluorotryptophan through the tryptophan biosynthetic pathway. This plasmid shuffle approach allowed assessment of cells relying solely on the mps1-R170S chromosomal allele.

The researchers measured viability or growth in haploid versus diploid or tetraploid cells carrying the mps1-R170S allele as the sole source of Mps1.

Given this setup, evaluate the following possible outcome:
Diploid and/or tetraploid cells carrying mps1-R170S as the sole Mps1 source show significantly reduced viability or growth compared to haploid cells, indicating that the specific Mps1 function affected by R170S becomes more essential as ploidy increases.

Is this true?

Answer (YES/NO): YES